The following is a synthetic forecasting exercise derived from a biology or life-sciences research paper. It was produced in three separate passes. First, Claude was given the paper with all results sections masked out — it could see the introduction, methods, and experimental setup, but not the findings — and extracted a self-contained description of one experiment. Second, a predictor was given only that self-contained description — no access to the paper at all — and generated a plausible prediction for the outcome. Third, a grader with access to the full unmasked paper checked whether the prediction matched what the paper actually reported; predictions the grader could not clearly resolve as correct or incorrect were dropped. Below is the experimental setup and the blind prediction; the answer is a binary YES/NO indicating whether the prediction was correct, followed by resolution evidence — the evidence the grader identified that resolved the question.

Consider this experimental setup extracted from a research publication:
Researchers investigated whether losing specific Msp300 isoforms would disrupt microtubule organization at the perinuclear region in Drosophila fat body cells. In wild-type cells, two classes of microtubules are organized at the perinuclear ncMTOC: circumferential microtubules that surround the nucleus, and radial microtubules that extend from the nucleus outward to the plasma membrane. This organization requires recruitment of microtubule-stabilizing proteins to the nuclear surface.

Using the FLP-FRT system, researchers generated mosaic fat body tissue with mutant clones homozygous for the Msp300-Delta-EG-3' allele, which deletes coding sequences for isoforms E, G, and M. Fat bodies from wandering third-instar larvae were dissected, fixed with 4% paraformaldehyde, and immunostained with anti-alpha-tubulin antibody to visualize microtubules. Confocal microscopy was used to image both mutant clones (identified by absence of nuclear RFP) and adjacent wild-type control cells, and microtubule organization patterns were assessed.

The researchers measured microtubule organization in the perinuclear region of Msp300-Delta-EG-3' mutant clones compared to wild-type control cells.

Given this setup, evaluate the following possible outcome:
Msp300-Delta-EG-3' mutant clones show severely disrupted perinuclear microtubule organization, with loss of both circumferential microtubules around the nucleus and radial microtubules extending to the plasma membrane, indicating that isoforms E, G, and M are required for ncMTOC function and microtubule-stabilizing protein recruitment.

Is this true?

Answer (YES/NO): YES